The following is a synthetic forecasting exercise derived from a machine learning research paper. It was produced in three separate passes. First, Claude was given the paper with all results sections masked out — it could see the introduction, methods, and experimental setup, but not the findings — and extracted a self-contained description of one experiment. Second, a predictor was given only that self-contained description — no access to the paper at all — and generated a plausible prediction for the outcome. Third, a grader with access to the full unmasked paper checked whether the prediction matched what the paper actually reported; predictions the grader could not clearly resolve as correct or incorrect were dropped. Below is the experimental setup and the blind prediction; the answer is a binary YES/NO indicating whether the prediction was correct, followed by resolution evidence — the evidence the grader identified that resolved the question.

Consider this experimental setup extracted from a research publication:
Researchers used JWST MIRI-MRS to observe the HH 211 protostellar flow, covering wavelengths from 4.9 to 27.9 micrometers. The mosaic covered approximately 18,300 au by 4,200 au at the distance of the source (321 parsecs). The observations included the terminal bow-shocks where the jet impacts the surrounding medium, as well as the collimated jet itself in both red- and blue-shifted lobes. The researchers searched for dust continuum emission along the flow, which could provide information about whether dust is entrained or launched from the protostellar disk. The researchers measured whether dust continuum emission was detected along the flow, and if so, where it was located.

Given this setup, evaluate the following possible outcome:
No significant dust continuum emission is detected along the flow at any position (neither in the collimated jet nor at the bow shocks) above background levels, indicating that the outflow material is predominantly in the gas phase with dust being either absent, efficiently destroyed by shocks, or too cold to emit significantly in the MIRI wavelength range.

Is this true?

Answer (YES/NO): NO